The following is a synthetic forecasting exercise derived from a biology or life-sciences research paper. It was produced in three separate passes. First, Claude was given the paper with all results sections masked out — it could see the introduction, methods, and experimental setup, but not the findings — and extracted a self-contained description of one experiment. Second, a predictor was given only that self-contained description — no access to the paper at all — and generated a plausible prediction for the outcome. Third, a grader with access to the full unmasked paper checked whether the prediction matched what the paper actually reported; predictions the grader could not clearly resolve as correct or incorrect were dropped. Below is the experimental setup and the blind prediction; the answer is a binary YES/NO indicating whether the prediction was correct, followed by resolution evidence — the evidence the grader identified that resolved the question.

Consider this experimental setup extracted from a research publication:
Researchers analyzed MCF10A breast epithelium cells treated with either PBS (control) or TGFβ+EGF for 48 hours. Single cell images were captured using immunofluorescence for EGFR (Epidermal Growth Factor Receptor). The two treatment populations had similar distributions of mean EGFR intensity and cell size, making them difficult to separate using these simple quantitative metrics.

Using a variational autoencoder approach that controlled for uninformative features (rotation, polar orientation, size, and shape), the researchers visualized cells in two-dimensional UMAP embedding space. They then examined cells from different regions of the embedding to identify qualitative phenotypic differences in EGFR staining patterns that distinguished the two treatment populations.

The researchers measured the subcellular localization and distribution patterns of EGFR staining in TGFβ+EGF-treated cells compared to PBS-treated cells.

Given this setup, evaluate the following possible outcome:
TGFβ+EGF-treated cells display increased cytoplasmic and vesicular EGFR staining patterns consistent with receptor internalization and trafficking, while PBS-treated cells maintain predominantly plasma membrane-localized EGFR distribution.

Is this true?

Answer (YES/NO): NO